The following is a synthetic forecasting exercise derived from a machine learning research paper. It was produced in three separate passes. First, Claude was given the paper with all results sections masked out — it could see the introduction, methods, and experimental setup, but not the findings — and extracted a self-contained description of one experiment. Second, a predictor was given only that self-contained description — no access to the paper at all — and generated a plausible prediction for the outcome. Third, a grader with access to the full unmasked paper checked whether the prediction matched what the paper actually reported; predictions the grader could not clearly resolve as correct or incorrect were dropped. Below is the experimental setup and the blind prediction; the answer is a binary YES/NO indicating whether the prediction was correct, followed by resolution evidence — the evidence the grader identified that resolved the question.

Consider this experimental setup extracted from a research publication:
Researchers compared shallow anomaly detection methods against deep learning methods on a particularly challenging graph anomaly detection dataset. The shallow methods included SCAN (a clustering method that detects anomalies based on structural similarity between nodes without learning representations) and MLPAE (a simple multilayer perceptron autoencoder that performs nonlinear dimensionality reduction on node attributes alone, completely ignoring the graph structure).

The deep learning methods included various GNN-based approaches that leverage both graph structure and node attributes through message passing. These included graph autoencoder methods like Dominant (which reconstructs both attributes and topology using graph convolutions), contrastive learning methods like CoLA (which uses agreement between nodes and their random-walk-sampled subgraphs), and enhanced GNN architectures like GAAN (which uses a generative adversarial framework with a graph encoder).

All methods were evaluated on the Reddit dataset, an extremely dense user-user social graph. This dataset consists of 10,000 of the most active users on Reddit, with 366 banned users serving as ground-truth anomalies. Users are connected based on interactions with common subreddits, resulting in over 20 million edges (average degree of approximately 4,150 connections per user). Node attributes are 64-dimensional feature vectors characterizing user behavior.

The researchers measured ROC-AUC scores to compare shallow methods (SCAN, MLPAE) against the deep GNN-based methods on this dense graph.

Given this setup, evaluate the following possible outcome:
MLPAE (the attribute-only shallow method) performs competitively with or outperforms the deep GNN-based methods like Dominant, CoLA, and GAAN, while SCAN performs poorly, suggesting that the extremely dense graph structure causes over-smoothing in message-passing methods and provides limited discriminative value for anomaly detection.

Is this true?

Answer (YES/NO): NO